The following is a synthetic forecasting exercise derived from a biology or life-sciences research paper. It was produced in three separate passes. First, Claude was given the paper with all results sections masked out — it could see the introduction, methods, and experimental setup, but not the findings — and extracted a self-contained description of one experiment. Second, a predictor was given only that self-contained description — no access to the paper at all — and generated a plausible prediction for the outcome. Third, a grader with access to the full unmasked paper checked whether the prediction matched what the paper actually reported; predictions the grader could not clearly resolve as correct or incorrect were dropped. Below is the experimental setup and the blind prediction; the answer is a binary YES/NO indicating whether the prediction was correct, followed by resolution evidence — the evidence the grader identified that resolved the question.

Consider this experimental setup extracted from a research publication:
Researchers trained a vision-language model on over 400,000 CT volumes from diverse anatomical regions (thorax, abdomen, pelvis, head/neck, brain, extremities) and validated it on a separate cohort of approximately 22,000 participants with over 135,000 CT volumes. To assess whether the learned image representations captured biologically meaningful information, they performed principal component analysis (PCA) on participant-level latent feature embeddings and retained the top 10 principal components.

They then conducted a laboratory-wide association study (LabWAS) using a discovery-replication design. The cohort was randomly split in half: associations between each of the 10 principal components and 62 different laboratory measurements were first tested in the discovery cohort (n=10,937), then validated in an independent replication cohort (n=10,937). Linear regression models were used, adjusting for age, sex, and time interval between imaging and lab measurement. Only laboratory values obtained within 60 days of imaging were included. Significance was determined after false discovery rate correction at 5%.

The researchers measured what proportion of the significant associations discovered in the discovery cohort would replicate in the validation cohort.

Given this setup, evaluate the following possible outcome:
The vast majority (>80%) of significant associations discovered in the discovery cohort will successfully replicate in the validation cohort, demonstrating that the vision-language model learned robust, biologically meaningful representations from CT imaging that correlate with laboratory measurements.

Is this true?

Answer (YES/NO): NO